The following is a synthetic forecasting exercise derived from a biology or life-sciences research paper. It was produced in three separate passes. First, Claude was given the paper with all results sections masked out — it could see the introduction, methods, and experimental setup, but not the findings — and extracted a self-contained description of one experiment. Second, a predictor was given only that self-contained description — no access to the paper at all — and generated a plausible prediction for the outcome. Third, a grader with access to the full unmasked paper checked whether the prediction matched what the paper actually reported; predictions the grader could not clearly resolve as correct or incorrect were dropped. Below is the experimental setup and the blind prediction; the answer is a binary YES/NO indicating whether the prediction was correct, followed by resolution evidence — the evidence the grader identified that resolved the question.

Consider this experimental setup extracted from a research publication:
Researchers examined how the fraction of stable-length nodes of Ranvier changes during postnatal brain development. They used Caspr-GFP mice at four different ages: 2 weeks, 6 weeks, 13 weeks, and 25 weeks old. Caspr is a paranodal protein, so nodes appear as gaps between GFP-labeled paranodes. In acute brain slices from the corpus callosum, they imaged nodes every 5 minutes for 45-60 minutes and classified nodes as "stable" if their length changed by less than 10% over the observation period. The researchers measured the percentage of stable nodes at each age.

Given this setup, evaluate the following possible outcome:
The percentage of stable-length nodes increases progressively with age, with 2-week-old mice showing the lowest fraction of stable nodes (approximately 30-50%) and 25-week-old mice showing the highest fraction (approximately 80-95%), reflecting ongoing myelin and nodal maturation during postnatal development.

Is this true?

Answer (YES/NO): NO